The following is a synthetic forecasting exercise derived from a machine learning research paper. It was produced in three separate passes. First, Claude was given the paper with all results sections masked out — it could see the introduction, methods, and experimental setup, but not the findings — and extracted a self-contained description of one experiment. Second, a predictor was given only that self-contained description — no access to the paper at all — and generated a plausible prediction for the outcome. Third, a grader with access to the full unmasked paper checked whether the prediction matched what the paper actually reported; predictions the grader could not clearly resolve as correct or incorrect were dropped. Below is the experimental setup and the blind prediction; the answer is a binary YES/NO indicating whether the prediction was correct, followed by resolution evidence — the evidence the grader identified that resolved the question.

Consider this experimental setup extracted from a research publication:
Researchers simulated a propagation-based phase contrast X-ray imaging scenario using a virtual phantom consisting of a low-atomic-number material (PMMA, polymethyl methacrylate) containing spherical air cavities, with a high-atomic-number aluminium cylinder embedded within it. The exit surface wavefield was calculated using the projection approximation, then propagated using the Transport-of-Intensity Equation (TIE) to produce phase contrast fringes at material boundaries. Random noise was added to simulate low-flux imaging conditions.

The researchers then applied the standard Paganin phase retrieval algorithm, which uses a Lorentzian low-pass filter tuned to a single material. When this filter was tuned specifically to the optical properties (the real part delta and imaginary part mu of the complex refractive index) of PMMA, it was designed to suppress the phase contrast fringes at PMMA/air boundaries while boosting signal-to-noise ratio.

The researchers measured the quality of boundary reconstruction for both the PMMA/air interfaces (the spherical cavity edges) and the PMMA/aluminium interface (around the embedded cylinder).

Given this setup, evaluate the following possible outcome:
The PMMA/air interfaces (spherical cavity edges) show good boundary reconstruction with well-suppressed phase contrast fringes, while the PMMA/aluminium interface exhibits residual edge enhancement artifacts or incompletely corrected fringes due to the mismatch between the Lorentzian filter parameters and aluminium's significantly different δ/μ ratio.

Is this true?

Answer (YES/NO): NO